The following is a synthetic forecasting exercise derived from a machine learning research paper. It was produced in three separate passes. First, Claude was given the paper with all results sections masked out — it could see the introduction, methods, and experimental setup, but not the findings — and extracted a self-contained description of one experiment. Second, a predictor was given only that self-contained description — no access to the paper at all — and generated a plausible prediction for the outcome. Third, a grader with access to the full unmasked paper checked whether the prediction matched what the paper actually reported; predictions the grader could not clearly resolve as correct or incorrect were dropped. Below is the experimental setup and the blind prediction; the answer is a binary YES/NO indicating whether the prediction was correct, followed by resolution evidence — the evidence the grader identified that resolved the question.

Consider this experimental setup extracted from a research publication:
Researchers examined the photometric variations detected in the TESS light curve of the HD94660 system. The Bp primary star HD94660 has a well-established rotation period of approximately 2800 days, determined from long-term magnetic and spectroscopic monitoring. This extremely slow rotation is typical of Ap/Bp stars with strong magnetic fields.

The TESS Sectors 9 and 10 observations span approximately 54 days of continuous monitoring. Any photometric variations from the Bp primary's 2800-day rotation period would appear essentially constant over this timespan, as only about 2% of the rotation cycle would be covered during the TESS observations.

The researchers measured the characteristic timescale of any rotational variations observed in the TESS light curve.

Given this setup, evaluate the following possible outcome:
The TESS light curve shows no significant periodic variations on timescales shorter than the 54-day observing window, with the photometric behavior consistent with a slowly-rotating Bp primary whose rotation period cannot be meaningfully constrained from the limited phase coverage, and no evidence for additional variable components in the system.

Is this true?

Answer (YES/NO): NO